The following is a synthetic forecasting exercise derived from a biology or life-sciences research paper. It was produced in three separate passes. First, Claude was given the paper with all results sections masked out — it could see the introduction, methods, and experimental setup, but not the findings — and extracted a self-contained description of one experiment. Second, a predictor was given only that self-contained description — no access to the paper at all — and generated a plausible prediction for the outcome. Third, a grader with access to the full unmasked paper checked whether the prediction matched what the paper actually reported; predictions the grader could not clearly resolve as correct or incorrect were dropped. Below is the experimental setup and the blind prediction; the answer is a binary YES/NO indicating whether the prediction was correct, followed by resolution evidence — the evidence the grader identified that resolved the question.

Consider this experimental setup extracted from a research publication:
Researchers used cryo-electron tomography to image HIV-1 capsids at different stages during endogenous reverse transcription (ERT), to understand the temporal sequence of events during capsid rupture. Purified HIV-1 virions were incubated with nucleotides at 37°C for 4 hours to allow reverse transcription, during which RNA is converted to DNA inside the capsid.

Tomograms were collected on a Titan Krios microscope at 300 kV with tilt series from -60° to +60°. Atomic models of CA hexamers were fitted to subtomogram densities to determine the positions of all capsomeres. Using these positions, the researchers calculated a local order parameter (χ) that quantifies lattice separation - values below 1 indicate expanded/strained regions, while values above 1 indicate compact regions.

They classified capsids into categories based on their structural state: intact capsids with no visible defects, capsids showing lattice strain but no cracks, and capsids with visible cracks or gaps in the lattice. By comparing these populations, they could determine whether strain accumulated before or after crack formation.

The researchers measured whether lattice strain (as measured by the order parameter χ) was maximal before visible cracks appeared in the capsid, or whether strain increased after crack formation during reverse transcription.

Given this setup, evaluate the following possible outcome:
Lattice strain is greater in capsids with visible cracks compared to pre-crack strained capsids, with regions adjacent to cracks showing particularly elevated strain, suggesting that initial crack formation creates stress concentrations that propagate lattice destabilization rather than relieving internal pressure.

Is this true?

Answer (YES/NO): NO